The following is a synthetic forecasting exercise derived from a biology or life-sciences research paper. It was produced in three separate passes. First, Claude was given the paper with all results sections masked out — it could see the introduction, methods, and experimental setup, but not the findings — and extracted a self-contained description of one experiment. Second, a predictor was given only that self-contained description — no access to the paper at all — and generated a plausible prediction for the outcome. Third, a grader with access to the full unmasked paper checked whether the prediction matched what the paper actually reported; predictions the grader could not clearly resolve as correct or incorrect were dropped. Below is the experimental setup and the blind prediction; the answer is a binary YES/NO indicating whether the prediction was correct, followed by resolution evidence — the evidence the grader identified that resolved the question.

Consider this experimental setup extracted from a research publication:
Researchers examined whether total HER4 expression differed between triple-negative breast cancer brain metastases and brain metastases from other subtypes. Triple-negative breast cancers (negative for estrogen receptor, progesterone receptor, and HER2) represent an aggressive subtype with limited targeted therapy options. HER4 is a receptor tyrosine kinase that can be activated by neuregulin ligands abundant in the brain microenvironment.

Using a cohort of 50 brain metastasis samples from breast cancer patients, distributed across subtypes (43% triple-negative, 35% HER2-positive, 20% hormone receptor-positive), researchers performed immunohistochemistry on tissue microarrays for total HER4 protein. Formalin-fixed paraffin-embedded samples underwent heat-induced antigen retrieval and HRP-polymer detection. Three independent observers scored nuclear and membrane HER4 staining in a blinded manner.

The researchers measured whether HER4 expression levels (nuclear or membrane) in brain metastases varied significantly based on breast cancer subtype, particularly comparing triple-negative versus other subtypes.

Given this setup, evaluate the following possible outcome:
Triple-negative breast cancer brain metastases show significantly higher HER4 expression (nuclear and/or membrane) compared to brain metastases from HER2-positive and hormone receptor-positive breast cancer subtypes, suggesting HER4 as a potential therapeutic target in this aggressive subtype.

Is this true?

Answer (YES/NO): NO